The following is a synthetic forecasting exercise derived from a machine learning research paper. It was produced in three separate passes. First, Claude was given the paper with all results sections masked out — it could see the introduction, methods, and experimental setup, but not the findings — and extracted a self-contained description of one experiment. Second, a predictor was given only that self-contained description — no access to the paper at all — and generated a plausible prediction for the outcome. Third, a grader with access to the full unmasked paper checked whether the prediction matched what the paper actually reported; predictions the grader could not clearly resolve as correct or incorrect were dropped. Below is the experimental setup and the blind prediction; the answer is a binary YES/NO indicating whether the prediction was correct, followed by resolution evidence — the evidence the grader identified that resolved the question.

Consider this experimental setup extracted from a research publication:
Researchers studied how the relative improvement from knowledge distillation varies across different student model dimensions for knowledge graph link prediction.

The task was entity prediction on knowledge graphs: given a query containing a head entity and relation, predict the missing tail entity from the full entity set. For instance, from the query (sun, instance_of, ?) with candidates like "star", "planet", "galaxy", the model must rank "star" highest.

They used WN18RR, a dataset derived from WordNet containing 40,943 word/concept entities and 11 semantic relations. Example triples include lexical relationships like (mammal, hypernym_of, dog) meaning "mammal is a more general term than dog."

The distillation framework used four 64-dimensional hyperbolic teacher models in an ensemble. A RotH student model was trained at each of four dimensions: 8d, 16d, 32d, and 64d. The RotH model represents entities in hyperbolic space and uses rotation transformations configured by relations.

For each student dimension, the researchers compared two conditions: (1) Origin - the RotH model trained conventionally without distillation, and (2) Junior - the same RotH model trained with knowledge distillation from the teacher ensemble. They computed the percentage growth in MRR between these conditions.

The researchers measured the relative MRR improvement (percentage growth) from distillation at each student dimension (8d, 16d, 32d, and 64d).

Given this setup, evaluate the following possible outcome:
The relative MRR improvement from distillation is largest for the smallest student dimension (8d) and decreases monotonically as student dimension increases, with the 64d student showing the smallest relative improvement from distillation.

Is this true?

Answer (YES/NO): YES